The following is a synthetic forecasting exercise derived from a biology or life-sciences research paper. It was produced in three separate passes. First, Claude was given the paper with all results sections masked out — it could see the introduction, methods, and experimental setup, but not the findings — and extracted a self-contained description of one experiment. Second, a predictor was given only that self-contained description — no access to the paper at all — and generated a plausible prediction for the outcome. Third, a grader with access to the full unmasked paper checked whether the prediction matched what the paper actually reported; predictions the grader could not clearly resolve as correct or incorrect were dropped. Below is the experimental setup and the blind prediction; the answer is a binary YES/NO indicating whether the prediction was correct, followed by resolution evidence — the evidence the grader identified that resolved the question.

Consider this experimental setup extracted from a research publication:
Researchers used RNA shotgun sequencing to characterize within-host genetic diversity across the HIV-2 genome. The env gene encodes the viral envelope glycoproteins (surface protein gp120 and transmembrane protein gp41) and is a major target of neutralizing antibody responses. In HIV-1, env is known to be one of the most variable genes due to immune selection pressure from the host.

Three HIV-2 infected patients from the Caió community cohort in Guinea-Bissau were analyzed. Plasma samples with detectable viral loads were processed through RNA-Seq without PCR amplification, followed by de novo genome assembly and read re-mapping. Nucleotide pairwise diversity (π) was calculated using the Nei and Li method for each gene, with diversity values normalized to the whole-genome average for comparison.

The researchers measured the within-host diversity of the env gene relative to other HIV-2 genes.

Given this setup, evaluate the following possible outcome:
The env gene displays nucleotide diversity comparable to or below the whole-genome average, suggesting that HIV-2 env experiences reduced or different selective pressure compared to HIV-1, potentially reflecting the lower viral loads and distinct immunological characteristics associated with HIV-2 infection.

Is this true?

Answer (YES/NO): NO